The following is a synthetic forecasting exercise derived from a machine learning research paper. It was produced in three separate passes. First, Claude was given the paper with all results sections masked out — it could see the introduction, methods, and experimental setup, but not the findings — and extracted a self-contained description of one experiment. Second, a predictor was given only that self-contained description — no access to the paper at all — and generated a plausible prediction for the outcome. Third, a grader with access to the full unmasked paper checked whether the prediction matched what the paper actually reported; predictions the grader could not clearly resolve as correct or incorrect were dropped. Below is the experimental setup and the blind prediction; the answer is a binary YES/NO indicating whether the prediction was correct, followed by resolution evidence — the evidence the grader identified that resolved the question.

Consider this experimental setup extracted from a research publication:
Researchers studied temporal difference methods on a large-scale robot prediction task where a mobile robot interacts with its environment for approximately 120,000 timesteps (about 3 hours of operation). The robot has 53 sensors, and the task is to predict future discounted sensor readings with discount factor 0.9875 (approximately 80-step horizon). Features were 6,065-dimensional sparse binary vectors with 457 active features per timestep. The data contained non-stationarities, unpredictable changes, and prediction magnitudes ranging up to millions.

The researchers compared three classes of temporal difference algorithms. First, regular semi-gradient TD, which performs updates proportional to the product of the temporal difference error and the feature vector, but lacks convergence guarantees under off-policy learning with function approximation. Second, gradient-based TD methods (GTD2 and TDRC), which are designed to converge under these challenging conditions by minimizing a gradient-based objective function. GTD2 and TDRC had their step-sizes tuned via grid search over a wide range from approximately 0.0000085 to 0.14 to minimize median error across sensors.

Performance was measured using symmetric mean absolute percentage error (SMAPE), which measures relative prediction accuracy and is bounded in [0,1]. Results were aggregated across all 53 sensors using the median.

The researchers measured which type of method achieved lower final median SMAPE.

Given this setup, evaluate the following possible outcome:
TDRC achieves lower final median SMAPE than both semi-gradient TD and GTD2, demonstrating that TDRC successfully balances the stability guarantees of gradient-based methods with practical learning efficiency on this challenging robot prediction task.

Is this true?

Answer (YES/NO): NO